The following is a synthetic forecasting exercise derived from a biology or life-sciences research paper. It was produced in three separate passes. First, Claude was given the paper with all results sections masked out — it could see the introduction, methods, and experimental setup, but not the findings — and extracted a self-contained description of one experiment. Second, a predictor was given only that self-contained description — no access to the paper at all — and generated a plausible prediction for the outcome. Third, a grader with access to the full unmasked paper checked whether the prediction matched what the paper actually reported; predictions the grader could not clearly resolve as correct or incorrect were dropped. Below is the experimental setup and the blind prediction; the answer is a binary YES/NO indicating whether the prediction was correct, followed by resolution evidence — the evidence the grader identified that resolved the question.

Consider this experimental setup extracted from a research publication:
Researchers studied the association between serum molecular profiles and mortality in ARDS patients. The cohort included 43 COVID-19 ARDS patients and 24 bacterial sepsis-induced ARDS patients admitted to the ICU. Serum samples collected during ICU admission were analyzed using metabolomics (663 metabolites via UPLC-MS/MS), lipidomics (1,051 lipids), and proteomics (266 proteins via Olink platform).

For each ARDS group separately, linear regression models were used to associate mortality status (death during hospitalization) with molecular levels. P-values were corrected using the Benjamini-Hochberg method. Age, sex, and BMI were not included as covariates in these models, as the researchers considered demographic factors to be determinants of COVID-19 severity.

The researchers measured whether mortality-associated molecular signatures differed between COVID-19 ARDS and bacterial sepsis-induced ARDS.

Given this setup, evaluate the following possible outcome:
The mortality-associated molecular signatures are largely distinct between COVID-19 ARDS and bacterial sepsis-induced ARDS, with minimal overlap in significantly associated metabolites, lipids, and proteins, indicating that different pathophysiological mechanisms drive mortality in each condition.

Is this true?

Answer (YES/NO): NO